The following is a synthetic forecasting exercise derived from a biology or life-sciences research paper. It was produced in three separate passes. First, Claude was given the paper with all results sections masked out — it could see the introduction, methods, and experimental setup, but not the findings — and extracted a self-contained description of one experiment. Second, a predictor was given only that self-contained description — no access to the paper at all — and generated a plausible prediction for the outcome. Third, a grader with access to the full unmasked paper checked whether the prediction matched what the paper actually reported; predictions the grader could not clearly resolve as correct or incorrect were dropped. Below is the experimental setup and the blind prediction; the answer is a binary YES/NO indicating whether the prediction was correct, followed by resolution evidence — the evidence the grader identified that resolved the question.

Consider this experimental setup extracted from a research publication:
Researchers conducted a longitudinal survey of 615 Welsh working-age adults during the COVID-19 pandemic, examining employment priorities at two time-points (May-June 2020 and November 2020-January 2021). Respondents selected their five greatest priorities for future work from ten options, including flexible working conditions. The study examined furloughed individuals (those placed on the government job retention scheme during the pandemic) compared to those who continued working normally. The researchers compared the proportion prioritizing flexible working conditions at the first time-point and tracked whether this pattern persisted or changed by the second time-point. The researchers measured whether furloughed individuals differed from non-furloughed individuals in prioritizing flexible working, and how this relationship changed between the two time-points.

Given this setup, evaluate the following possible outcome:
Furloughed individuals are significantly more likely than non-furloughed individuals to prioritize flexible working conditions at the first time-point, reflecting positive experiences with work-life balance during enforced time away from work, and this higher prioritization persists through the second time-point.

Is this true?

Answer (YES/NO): NO